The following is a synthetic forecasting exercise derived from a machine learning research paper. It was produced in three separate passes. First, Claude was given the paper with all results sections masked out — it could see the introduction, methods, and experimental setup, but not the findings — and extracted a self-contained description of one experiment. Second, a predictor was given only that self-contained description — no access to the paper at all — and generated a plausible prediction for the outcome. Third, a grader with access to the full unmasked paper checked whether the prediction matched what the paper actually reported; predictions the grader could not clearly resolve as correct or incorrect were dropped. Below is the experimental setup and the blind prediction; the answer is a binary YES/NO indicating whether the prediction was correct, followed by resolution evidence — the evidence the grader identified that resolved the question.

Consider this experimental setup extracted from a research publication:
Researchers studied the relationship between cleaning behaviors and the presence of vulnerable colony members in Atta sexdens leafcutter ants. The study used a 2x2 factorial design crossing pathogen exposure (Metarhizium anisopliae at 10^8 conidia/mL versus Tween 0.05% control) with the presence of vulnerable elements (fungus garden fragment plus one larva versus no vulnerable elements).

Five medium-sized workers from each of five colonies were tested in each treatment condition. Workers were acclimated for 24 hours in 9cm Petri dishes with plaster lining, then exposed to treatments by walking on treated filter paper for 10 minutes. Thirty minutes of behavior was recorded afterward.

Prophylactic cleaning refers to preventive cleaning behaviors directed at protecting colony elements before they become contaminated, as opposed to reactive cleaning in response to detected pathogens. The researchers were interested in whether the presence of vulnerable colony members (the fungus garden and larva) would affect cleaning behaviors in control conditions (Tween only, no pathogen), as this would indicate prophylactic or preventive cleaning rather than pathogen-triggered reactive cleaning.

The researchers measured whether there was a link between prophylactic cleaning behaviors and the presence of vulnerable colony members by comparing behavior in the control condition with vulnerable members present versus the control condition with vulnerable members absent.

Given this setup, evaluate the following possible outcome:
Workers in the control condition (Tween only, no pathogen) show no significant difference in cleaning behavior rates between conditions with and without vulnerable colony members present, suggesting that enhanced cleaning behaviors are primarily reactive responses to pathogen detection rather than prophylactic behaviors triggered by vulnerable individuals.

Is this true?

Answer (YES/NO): NO